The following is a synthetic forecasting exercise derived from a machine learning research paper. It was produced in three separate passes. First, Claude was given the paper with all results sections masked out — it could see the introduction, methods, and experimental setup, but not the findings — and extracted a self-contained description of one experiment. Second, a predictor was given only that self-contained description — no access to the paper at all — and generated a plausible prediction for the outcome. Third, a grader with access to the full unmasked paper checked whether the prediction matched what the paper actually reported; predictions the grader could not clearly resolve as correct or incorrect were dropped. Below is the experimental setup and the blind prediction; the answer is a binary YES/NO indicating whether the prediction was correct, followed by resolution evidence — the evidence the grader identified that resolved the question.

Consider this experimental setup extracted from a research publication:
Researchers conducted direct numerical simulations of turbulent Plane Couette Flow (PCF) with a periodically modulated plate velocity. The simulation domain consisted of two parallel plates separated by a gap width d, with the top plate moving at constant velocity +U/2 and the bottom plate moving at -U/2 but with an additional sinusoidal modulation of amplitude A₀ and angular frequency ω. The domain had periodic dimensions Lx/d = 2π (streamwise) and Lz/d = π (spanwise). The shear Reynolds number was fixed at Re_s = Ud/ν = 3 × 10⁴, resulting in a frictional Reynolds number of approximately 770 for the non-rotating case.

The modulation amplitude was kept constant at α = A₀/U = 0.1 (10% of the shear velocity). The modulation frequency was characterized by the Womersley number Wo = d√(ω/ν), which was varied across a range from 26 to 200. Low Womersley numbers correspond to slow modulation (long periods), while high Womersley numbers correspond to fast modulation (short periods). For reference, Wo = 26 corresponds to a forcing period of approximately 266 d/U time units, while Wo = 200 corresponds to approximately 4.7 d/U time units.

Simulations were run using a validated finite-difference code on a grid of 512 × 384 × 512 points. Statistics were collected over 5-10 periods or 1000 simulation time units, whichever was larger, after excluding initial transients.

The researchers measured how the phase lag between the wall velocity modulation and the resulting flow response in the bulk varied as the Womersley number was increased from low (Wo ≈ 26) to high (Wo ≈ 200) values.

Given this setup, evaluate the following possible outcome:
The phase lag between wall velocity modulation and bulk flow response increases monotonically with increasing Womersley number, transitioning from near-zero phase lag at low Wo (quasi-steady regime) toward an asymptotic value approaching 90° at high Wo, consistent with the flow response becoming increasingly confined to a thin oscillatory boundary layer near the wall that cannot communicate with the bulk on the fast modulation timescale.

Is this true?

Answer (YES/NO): NO